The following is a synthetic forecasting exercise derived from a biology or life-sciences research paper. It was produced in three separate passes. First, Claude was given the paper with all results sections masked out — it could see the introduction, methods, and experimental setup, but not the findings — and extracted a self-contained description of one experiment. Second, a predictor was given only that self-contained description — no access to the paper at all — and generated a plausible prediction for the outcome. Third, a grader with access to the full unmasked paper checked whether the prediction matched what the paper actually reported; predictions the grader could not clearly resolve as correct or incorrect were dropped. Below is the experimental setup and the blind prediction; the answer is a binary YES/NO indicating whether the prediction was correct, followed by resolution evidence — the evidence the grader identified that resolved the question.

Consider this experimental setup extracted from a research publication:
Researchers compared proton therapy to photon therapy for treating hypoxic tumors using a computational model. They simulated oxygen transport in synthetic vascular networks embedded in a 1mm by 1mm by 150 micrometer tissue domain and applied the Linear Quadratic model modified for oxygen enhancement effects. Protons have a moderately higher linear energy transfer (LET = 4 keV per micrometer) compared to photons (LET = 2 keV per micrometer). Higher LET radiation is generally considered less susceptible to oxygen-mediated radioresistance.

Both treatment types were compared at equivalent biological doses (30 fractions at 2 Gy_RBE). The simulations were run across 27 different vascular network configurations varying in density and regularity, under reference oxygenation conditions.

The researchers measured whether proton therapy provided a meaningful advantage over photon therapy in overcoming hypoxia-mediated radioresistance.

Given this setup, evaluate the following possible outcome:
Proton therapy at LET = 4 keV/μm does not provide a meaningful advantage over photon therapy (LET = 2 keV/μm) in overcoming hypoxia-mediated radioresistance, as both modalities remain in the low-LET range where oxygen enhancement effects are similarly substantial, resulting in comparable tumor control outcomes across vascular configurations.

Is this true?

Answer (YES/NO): YES